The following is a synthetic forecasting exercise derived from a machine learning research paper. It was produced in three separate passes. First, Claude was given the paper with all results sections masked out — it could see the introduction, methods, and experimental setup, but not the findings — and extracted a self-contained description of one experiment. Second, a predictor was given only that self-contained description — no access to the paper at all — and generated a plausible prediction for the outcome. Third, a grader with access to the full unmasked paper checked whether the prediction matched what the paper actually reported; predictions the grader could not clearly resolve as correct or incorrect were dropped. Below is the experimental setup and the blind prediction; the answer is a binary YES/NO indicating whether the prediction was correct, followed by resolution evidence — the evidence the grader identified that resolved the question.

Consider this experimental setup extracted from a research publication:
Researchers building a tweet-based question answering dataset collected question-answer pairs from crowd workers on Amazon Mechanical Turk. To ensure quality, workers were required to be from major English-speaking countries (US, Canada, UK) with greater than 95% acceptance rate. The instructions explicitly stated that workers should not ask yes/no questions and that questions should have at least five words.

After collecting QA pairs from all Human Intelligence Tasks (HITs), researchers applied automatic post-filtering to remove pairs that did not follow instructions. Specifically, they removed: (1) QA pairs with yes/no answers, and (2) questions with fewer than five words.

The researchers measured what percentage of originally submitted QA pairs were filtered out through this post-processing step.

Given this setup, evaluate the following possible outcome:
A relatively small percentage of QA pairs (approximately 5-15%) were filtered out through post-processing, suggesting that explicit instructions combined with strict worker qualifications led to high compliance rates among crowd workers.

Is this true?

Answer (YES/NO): YES